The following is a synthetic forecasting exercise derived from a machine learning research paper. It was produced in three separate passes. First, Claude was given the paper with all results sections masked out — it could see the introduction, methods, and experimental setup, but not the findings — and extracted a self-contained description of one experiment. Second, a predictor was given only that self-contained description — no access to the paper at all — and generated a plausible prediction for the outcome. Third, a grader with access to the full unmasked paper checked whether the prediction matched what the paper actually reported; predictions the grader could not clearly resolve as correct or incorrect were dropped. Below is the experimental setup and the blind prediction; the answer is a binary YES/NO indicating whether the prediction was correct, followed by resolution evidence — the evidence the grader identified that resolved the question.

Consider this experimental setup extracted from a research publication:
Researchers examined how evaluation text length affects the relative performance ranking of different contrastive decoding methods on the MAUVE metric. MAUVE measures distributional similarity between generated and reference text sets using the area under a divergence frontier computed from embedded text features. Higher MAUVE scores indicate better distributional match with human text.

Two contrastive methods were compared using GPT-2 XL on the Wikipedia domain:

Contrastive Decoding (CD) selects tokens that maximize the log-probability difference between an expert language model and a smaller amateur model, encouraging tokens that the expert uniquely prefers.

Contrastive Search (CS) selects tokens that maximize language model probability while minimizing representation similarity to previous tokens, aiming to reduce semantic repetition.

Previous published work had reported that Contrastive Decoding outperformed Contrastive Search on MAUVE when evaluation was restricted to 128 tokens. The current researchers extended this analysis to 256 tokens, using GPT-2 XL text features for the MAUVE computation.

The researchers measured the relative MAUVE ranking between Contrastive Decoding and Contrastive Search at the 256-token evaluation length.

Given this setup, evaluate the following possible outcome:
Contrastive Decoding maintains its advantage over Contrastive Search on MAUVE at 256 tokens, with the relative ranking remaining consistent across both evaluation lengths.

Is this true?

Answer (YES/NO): NO